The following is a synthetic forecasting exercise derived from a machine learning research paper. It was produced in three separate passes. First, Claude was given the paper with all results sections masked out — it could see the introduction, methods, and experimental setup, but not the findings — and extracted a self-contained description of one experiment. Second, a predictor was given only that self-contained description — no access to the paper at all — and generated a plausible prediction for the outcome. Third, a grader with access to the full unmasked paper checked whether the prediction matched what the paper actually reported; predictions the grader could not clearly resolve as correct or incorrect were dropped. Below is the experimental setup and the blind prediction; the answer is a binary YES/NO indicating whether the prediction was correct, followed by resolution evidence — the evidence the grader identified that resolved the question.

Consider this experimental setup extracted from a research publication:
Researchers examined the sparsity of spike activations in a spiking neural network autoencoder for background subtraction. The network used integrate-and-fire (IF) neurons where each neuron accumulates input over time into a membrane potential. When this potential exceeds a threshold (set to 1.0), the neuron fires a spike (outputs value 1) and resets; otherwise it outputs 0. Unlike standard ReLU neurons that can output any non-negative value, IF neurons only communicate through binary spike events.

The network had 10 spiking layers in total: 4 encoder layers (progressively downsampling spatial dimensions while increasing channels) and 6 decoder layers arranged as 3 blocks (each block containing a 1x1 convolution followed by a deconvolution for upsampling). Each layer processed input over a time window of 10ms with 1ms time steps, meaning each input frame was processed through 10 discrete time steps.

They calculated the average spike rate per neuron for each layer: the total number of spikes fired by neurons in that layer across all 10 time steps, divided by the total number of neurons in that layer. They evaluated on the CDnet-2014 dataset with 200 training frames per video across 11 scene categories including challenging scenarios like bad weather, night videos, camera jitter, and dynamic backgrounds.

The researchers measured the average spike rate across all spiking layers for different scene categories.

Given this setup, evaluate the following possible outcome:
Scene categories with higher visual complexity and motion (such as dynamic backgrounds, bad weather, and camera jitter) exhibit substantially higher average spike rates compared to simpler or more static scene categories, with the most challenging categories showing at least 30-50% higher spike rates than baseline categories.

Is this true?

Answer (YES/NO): NO